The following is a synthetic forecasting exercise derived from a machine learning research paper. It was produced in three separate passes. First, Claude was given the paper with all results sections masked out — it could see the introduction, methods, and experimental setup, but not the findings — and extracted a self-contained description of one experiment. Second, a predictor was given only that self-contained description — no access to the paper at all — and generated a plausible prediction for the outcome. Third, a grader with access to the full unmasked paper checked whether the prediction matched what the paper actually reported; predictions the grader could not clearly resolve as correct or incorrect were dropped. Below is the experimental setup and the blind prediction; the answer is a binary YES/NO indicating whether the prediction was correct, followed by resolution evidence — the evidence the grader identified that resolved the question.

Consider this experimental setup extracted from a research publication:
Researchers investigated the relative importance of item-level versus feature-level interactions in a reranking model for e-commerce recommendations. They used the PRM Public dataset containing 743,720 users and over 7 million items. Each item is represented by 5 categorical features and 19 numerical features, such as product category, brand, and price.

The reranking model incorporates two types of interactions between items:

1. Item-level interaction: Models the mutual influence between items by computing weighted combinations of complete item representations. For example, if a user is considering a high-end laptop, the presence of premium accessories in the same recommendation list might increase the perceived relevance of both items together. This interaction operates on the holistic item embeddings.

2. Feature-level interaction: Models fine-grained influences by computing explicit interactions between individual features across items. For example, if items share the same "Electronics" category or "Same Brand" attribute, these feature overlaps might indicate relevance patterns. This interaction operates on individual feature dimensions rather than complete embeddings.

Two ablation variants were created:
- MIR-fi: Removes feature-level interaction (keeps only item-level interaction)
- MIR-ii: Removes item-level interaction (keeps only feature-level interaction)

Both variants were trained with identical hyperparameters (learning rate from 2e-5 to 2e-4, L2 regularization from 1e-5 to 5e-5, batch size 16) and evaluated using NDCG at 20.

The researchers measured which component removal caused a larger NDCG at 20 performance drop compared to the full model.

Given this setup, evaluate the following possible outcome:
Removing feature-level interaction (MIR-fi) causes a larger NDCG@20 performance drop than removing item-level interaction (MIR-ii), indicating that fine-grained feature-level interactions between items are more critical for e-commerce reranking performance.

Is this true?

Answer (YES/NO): NO